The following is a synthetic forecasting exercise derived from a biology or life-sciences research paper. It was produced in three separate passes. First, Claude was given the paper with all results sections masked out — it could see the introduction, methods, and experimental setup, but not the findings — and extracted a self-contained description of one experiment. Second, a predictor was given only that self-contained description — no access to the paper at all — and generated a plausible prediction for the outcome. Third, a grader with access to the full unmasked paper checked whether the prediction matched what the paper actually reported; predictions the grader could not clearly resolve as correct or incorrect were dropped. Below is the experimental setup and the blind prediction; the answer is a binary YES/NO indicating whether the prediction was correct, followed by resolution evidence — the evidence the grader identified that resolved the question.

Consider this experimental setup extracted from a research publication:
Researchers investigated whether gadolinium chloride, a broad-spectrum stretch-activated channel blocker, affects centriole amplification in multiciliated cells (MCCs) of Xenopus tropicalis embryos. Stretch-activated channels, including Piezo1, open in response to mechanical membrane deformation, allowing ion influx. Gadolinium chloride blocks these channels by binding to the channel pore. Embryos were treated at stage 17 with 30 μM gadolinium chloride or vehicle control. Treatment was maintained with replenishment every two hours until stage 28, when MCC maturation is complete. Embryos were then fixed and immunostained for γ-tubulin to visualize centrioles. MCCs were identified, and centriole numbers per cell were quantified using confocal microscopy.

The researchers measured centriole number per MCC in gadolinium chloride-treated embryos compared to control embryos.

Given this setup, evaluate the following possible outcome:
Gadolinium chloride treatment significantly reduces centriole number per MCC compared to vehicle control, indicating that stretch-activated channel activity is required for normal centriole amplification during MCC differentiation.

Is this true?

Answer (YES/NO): YES